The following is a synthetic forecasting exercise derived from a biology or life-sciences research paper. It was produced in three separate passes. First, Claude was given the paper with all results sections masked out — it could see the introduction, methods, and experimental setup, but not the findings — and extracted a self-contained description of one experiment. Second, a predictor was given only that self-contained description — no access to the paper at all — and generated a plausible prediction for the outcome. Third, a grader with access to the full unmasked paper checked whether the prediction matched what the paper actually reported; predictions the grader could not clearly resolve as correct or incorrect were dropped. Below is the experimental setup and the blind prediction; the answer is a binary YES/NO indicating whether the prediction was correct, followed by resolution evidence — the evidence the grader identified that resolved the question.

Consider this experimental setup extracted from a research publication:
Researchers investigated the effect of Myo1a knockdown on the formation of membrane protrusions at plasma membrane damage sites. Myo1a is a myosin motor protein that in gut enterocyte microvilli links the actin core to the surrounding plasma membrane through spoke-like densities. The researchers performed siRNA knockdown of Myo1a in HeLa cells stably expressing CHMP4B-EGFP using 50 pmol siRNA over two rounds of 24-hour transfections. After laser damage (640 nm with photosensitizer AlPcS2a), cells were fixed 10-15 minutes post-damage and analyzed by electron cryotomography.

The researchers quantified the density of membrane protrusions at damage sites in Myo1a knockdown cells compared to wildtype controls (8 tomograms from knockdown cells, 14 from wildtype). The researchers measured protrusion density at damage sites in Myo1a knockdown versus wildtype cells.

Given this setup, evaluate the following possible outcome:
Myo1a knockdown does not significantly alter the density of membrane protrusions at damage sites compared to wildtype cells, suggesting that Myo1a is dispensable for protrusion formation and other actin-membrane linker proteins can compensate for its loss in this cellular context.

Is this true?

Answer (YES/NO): YES